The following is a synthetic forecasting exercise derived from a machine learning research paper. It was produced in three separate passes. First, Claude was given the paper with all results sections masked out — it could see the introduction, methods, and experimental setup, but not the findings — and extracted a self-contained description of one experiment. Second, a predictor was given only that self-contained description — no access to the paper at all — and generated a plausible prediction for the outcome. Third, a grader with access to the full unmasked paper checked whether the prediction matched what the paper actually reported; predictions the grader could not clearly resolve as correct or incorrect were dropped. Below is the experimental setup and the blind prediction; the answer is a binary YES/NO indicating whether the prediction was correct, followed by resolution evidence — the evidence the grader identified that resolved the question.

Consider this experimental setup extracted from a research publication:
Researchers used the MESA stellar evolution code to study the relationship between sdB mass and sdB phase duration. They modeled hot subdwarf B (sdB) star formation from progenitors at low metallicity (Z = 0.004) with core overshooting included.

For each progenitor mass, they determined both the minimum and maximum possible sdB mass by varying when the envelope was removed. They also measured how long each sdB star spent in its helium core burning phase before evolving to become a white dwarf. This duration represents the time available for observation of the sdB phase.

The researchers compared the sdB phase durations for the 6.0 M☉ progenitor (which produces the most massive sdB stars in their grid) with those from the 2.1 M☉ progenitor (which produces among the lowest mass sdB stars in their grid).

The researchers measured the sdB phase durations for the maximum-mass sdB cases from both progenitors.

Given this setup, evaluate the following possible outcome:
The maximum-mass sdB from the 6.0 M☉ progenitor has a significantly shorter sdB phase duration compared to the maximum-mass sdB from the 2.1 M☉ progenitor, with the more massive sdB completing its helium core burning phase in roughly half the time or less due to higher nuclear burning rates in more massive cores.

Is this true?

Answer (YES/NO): NO